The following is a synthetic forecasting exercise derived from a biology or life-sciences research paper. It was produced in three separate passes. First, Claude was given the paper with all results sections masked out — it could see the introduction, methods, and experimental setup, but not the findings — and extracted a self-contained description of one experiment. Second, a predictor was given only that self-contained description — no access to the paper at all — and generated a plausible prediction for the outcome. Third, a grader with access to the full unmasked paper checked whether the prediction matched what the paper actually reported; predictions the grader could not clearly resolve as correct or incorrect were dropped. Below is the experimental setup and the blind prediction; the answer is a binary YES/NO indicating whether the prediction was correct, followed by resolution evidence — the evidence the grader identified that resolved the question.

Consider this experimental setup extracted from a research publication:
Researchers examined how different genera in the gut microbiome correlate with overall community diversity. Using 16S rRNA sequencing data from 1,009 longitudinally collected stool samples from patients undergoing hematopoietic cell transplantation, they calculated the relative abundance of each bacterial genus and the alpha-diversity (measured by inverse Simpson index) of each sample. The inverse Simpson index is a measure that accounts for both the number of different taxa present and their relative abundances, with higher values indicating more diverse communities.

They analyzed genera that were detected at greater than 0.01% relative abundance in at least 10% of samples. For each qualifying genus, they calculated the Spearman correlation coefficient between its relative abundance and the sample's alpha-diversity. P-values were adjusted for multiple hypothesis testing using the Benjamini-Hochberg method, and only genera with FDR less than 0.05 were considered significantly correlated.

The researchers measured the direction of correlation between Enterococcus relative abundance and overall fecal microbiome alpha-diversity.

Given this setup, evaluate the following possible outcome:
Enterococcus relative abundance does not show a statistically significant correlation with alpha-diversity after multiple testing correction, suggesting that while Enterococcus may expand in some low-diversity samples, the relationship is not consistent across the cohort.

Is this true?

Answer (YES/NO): NO